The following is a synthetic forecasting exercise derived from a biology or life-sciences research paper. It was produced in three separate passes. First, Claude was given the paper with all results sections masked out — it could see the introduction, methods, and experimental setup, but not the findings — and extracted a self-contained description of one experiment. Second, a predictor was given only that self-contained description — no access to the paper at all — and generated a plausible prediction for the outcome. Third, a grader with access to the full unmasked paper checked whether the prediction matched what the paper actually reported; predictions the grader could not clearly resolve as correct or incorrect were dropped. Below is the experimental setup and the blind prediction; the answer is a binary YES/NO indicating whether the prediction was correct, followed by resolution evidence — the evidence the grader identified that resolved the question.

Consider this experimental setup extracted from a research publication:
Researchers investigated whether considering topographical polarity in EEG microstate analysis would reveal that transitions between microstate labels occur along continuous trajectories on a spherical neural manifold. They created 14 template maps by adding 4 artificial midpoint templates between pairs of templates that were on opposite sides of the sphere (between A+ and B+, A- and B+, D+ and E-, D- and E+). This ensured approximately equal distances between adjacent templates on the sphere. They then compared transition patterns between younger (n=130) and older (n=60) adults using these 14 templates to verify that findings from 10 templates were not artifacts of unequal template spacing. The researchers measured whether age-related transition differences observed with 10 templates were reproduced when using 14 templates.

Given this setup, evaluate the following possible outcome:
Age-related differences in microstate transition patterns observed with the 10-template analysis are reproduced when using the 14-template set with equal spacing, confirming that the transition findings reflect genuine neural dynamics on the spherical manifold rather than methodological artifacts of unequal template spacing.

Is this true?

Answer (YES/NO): YES